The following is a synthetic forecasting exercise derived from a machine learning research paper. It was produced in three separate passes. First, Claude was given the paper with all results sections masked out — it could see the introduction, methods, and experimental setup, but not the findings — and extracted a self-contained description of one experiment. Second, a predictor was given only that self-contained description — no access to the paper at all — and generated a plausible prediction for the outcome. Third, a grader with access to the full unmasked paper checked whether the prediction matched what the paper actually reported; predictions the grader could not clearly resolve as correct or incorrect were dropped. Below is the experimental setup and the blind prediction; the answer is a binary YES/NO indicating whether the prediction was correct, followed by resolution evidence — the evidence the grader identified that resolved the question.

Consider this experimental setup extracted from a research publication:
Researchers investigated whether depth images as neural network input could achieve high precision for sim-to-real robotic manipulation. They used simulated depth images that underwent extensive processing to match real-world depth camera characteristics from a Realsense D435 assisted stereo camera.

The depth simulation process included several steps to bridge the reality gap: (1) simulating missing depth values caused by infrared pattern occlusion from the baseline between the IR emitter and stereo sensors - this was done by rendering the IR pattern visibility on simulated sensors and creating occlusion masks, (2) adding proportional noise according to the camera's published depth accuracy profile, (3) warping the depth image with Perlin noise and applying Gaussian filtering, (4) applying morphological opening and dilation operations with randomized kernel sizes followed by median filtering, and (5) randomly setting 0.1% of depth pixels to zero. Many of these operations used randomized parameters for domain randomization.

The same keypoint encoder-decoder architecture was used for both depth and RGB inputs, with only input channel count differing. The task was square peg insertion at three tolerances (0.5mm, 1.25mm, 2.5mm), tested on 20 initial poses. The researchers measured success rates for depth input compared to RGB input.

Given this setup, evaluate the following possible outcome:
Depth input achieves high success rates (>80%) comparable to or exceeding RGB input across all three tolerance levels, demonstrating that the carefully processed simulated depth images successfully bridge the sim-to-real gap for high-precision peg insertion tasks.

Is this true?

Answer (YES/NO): NO